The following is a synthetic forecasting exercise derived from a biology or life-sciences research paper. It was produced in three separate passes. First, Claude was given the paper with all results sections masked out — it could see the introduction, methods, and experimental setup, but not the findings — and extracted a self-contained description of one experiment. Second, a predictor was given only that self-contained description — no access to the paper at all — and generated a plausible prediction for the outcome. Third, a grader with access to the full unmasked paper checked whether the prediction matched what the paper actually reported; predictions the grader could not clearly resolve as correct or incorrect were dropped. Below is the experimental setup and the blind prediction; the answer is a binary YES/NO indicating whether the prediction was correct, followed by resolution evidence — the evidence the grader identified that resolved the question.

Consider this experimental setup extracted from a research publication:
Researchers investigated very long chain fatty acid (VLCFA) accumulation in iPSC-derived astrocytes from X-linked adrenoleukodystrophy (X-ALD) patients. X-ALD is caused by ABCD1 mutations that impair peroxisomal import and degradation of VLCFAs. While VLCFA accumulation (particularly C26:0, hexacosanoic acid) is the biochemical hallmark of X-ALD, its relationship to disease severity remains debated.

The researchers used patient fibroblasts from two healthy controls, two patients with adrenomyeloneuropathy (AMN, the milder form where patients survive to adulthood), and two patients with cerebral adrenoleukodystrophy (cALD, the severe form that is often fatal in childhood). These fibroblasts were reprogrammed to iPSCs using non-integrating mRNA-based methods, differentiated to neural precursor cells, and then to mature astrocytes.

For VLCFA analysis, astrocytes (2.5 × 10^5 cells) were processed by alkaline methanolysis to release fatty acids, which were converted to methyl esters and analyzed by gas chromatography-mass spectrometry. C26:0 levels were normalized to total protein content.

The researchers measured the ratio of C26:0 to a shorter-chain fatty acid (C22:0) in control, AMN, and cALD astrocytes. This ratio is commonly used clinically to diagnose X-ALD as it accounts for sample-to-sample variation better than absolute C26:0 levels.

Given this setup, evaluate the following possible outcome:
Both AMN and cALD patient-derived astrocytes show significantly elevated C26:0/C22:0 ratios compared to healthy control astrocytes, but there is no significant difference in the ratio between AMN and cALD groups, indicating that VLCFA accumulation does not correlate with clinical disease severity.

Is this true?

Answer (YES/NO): NO